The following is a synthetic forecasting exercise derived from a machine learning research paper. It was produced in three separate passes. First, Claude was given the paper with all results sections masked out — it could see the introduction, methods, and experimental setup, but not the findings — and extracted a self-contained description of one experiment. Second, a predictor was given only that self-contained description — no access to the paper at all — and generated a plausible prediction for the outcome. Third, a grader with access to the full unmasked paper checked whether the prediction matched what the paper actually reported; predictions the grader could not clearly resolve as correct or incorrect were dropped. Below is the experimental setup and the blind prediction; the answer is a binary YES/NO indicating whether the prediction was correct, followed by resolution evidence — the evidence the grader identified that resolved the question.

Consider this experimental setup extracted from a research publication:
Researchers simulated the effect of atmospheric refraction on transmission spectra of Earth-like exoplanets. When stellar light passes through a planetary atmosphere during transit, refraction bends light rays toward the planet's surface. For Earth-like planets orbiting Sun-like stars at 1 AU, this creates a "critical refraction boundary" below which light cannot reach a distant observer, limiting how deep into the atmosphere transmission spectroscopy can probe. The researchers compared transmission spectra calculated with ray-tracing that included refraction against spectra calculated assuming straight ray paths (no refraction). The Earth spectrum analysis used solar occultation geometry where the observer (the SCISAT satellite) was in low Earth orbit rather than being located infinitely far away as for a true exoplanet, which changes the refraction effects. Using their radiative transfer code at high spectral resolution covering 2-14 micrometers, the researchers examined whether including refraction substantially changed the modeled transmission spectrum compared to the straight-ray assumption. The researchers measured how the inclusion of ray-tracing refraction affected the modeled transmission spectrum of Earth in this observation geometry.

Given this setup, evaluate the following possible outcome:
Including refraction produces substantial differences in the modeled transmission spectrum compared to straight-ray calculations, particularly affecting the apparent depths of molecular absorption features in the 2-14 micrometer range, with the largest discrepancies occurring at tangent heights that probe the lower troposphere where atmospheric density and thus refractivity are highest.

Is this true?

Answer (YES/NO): NO